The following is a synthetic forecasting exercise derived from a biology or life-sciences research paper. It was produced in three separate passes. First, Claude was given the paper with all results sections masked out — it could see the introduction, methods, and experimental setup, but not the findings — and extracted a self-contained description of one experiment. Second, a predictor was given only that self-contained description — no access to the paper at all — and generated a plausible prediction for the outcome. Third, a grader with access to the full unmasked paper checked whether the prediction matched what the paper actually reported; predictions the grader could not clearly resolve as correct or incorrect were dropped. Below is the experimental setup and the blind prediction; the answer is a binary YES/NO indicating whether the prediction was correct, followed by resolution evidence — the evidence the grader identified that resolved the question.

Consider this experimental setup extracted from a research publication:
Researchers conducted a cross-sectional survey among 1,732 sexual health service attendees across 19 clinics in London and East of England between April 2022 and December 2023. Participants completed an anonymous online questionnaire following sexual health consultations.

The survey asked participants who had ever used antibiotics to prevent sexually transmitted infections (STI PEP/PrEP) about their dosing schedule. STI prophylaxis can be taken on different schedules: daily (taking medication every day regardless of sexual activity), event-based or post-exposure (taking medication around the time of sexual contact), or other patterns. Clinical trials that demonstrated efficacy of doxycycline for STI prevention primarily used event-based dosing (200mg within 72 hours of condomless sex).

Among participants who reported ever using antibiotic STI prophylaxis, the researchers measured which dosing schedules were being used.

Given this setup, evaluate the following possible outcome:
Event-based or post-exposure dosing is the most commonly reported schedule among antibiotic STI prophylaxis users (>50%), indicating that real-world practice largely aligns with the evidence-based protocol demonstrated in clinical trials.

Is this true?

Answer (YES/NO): NO